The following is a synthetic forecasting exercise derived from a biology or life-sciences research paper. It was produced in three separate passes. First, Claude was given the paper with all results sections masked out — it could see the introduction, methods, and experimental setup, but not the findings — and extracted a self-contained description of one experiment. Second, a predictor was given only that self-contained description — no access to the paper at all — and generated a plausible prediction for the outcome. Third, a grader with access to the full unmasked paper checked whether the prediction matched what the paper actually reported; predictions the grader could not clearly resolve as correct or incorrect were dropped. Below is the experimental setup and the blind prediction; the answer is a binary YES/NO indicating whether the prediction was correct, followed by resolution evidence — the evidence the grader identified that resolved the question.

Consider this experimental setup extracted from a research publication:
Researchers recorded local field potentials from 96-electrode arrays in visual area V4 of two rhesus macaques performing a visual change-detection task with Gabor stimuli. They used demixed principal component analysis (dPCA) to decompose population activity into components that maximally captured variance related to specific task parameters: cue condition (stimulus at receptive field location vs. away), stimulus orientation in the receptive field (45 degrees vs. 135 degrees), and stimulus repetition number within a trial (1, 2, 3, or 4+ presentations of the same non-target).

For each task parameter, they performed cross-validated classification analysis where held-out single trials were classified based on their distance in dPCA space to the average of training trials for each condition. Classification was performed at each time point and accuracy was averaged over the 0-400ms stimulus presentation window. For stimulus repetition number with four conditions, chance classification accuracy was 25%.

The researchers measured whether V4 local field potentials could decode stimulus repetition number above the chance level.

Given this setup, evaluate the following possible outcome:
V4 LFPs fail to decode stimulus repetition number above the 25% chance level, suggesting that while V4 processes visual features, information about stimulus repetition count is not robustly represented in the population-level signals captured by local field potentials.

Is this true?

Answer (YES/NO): NO